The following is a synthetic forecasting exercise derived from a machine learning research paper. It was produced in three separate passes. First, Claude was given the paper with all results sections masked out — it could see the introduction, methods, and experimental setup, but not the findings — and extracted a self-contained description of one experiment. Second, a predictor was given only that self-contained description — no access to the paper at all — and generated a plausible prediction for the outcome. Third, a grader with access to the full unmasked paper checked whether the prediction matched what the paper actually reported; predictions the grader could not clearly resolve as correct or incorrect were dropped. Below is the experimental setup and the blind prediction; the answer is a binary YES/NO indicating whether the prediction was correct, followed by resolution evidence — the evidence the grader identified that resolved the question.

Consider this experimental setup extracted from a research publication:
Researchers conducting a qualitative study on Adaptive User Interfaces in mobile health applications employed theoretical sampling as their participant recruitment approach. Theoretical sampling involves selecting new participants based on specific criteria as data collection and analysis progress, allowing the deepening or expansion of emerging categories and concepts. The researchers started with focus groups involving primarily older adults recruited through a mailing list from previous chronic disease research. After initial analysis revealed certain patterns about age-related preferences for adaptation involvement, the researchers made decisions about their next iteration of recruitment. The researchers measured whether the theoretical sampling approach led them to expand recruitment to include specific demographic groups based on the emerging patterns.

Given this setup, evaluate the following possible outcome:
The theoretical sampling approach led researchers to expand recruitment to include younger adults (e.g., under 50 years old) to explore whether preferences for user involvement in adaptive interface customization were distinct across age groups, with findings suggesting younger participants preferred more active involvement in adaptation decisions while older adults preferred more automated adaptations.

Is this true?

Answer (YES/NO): YES